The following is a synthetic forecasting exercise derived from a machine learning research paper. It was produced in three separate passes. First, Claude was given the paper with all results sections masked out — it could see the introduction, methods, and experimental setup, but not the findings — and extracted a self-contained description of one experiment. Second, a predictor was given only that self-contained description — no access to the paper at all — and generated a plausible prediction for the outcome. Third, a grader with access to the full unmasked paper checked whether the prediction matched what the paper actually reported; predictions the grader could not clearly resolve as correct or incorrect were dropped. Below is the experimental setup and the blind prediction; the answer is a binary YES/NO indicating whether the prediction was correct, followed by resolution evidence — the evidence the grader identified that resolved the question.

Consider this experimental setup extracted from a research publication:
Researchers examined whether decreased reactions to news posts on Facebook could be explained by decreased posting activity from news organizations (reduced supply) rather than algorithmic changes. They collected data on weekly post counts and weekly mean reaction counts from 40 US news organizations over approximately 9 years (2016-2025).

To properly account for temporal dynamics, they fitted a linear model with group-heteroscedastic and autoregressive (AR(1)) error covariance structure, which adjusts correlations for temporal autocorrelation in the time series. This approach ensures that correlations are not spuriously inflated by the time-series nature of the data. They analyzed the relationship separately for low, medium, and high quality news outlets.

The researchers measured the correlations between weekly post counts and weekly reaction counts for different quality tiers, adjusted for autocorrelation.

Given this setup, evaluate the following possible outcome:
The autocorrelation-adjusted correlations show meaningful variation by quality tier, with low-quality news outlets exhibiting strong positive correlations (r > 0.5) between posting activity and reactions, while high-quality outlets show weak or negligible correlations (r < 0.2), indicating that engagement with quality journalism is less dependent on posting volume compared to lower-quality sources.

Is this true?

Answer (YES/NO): NO